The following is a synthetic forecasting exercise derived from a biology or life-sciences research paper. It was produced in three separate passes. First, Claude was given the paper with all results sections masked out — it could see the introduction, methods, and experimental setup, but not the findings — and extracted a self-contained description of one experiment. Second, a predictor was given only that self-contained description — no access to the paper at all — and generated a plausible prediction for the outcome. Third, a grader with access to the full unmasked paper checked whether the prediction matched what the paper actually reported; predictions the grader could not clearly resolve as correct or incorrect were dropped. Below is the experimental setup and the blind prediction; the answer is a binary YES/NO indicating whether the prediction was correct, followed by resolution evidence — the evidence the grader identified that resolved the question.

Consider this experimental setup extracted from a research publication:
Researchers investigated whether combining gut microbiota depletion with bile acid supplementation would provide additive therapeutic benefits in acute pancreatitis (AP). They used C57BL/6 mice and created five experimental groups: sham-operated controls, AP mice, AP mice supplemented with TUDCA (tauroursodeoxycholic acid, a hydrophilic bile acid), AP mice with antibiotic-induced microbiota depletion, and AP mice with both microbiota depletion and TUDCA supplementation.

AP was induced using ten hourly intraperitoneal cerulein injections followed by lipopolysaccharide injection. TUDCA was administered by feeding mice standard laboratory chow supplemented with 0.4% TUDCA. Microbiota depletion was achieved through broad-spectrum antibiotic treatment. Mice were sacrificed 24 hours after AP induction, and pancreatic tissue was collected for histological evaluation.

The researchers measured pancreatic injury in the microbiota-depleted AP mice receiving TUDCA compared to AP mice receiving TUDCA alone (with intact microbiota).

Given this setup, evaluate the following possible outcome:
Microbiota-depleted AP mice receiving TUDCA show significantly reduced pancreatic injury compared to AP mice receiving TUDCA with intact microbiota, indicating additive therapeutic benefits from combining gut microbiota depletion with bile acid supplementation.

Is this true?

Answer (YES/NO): NO